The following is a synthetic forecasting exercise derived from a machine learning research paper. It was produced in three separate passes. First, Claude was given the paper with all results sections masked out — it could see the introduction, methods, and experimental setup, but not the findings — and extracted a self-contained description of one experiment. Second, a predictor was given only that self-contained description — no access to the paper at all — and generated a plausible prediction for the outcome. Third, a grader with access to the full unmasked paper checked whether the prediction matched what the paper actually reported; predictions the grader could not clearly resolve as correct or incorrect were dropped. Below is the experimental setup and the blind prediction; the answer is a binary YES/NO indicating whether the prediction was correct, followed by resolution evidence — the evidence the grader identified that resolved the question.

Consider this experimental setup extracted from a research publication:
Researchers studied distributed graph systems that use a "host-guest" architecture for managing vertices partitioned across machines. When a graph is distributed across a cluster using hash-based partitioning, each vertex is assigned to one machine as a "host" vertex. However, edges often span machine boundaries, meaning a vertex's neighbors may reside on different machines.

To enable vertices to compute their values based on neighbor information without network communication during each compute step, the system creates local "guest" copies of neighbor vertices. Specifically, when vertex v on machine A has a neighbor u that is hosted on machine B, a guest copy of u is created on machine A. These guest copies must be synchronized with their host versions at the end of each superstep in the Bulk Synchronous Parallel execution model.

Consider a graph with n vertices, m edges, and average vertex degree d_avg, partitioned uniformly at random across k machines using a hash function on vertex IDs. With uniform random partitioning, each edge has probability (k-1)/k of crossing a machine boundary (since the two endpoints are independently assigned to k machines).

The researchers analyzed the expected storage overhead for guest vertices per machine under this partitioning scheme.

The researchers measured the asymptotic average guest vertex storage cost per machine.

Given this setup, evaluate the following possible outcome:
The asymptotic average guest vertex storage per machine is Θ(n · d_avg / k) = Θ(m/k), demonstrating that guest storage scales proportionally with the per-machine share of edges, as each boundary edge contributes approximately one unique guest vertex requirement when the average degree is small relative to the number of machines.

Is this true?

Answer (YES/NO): YES